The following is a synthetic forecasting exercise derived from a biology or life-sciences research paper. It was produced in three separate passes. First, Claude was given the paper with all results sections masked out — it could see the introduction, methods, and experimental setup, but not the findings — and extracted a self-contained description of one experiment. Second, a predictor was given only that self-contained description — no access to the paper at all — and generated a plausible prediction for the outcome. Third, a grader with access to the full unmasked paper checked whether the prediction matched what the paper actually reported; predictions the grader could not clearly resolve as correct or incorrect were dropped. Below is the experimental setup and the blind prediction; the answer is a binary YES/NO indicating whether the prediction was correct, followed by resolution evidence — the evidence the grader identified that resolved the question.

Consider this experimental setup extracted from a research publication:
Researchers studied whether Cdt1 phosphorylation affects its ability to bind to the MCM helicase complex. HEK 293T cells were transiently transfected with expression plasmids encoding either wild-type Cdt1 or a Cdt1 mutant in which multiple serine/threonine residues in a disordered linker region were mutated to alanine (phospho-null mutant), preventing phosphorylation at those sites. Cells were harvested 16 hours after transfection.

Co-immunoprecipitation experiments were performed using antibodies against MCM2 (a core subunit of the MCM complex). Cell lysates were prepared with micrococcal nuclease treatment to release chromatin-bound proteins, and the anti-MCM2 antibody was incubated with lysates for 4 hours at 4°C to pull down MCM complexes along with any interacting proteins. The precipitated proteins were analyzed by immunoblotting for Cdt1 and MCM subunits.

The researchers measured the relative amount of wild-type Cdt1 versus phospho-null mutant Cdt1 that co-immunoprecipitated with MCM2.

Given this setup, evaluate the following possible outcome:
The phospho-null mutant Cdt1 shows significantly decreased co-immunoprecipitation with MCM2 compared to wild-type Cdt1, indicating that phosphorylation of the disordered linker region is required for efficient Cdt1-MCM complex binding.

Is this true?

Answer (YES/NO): NO